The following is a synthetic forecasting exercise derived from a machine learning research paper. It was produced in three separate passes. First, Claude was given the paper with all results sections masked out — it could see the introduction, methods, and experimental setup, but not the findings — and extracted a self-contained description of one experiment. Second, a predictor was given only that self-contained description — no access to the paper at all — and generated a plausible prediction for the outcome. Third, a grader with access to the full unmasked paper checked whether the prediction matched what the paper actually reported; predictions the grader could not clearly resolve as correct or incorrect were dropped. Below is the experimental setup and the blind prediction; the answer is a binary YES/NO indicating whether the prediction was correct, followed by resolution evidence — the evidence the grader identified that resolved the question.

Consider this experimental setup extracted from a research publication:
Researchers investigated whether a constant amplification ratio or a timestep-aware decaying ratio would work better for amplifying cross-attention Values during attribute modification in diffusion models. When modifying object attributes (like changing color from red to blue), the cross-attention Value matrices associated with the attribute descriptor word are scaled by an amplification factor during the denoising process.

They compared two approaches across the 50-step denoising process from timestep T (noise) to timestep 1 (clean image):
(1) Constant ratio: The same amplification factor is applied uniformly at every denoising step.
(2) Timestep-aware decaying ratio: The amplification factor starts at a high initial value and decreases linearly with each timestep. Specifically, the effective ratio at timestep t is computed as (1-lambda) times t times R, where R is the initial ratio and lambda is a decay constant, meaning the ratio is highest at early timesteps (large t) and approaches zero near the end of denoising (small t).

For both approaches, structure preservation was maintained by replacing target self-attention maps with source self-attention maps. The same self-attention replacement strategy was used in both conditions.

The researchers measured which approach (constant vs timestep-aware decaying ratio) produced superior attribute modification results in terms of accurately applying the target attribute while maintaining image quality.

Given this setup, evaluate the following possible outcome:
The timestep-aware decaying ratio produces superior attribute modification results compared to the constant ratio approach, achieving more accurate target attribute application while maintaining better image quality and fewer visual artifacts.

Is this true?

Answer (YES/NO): YES